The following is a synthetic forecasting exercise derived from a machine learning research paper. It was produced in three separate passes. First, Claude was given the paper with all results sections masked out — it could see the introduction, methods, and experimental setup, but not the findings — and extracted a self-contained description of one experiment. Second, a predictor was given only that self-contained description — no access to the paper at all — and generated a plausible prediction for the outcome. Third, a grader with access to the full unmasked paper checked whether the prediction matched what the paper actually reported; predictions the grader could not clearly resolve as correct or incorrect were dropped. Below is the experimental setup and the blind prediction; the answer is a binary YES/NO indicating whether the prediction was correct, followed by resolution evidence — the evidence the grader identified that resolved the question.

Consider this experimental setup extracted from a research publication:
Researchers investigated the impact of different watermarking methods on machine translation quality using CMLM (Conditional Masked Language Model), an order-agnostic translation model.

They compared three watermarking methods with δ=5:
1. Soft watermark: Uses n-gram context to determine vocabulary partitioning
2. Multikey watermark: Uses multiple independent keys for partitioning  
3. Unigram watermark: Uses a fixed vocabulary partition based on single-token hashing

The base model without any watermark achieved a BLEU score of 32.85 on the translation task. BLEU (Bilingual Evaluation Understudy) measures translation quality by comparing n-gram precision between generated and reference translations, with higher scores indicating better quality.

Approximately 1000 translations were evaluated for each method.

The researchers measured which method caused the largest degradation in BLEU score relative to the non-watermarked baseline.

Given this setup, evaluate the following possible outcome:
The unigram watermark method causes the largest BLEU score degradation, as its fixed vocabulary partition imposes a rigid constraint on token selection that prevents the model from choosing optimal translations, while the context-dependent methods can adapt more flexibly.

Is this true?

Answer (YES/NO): YES